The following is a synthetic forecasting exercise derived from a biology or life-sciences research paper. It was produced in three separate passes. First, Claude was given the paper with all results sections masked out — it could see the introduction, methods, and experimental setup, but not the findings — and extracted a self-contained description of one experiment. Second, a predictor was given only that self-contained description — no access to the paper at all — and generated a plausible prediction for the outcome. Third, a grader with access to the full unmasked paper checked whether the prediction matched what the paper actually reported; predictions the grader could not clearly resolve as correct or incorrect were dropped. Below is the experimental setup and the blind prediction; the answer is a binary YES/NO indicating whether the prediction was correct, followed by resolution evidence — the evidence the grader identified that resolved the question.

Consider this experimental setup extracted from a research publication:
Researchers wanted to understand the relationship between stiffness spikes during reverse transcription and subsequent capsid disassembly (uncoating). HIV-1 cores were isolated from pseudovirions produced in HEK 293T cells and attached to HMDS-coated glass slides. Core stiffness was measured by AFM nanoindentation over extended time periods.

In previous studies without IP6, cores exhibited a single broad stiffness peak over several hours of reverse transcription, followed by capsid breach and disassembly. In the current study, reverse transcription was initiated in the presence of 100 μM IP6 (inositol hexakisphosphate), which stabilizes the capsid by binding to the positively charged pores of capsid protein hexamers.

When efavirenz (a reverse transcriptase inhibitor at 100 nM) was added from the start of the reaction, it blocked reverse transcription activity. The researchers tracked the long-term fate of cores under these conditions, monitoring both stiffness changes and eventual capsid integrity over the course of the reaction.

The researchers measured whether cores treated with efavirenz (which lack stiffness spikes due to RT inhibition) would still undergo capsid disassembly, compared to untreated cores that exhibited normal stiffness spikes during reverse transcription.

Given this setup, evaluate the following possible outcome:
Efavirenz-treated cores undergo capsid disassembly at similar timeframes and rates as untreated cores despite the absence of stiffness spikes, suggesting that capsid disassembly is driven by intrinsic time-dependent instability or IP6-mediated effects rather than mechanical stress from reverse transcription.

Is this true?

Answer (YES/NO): NO